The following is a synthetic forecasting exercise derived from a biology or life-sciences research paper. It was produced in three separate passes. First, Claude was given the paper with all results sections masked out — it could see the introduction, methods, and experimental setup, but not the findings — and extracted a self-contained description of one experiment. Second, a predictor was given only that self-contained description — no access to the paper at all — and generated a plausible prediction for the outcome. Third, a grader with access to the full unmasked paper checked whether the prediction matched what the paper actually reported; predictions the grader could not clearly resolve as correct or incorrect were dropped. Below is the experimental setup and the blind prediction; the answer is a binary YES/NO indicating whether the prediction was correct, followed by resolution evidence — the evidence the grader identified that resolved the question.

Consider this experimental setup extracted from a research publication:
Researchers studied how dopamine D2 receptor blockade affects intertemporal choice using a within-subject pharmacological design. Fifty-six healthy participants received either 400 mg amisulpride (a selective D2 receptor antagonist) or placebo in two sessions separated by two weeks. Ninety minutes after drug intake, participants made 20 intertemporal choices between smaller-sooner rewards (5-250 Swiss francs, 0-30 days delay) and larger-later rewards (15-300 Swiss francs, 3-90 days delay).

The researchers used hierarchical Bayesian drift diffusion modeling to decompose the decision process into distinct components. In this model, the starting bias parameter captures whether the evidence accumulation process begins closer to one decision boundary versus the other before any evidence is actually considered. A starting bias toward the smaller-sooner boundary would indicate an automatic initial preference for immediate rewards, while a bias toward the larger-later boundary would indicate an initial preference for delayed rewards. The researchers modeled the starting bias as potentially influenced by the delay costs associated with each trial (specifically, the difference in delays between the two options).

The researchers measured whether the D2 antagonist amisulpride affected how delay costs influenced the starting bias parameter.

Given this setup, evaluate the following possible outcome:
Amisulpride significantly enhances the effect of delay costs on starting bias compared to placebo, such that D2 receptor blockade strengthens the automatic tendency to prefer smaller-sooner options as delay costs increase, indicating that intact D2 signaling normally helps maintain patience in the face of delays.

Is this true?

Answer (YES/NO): NO